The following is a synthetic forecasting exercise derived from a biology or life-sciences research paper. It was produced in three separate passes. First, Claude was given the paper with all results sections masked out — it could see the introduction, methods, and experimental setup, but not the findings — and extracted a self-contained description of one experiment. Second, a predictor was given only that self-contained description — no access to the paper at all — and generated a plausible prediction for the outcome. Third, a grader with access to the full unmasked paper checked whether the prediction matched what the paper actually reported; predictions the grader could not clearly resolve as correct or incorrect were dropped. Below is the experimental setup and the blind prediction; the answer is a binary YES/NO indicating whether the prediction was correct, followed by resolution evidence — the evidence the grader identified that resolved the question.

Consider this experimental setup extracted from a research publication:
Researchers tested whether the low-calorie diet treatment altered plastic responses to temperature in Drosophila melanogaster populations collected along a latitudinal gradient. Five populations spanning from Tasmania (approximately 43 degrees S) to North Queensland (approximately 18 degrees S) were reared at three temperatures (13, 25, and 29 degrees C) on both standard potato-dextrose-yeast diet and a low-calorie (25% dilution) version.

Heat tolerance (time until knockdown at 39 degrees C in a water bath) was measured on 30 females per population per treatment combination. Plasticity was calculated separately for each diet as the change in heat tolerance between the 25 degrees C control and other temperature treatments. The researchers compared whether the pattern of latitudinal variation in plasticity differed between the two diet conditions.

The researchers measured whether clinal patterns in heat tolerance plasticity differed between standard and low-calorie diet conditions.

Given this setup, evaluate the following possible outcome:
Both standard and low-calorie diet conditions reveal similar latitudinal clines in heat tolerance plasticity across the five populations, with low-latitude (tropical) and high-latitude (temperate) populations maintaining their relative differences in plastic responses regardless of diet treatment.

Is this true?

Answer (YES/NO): YES